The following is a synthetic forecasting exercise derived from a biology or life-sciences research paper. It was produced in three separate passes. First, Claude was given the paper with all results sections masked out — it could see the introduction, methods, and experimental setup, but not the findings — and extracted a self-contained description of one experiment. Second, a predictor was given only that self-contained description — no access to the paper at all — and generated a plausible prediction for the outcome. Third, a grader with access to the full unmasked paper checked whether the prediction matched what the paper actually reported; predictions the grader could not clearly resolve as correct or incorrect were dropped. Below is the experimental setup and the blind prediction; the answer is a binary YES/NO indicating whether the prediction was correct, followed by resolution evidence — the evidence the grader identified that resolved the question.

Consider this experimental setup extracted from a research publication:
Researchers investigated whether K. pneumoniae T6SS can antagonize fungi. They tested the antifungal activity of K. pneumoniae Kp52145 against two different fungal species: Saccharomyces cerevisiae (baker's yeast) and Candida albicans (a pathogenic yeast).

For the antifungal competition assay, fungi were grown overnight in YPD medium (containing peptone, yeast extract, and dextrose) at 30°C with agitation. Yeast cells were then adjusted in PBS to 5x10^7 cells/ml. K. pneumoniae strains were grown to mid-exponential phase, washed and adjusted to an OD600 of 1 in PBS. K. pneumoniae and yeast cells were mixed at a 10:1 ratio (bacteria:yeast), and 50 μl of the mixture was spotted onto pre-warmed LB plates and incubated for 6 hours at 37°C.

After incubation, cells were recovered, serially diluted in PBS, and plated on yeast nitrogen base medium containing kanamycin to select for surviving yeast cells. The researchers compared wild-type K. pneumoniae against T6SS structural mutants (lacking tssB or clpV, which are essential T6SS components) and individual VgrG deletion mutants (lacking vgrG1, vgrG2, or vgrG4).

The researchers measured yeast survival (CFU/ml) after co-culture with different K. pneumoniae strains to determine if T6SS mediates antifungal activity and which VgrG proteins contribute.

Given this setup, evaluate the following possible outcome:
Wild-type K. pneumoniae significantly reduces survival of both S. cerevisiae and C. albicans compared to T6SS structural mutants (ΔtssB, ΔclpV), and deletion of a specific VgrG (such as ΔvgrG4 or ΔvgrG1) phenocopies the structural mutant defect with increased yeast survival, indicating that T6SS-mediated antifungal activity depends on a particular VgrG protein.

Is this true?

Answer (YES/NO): YES